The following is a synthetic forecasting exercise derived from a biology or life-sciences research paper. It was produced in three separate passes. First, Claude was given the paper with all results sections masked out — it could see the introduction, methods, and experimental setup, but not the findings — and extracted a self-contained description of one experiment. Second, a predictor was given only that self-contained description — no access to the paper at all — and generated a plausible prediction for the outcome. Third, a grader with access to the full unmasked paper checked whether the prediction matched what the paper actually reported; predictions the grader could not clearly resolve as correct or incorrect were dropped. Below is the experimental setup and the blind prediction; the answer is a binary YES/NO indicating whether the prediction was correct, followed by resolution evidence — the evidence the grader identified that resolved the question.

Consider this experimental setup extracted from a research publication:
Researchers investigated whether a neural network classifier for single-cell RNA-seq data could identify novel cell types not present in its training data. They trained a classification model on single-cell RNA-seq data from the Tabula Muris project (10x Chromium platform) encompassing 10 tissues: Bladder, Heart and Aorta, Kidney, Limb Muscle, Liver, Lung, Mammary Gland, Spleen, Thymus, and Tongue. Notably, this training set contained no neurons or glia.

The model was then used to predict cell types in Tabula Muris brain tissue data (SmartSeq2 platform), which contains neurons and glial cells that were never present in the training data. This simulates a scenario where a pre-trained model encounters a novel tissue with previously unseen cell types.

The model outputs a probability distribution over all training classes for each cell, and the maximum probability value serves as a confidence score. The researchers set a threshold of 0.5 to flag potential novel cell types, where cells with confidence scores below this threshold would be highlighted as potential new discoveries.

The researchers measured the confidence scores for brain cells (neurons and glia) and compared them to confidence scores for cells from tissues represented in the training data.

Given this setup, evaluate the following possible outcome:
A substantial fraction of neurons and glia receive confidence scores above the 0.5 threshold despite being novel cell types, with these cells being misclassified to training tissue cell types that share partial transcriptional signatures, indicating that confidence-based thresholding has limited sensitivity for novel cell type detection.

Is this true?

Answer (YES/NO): NO